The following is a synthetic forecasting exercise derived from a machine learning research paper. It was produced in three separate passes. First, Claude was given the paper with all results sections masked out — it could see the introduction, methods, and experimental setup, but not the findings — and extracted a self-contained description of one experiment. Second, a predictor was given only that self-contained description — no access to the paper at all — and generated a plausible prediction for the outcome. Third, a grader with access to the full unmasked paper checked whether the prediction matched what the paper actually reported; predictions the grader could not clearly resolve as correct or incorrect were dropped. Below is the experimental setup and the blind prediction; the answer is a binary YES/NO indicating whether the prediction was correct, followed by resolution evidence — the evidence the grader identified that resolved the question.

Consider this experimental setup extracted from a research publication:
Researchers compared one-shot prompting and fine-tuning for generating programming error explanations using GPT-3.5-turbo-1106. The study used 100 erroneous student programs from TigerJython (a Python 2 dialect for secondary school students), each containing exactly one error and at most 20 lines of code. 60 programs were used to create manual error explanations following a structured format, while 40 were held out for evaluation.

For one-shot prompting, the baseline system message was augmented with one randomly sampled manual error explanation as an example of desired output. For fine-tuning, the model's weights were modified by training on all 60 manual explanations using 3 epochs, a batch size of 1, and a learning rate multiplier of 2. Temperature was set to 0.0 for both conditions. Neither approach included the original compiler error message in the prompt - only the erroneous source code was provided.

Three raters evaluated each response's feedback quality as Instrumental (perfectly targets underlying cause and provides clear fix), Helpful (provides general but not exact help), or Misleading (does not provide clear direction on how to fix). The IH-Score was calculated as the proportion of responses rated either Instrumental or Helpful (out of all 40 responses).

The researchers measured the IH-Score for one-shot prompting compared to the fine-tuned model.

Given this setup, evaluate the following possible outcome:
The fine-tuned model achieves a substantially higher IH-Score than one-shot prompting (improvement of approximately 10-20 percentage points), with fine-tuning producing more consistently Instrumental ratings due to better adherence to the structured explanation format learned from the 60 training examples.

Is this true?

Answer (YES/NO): NO